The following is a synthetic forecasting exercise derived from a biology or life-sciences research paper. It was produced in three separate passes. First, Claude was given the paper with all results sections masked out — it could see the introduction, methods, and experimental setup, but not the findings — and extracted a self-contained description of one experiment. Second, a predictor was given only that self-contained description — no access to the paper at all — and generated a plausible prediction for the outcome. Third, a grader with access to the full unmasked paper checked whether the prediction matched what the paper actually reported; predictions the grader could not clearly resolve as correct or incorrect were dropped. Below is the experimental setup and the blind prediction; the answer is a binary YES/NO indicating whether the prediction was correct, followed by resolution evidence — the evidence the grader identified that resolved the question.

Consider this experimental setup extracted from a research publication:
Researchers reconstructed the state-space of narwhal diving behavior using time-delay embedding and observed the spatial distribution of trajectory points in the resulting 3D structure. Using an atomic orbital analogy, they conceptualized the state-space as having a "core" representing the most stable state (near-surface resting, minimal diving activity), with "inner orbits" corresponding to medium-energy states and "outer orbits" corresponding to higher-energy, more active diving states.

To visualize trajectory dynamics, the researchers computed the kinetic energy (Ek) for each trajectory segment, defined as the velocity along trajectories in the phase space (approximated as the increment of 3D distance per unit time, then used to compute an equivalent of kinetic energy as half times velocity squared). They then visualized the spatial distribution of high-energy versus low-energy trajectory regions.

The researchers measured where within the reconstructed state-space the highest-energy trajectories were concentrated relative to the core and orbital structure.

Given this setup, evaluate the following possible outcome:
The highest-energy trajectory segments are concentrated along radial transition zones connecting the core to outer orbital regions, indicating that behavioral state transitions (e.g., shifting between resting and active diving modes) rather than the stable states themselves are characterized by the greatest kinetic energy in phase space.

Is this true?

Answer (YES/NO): NO